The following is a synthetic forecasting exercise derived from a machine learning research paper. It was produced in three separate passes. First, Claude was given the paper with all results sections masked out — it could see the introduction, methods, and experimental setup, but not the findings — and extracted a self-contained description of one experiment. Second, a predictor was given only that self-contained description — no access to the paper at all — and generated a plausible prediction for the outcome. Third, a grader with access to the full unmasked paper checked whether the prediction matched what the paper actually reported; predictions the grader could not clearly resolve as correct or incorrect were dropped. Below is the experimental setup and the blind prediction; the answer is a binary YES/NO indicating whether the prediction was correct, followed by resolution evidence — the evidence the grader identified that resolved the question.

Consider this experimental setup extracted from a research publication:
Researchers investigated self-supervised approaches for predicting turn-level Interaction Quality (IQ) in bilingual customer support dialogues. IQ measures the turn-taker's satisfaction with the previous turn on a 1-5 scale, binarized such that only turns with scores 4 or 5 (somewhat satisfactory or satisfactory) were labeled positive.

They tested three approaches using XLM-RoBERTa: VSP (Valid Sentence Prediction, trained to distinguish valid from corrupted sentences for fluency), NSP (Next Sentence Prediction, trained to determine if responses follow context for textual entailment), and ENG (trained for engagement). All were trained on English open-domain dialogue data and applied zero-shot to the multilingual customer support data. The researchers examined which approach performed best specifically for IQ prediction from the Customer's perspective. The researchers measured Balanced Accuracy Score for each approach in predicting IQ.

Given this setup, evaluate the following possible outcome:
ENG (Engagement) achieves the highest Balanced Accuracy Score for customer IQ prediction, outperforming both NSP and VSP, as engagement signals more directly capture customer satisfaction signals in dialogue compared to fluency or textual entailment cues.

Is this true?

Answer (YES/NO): NO